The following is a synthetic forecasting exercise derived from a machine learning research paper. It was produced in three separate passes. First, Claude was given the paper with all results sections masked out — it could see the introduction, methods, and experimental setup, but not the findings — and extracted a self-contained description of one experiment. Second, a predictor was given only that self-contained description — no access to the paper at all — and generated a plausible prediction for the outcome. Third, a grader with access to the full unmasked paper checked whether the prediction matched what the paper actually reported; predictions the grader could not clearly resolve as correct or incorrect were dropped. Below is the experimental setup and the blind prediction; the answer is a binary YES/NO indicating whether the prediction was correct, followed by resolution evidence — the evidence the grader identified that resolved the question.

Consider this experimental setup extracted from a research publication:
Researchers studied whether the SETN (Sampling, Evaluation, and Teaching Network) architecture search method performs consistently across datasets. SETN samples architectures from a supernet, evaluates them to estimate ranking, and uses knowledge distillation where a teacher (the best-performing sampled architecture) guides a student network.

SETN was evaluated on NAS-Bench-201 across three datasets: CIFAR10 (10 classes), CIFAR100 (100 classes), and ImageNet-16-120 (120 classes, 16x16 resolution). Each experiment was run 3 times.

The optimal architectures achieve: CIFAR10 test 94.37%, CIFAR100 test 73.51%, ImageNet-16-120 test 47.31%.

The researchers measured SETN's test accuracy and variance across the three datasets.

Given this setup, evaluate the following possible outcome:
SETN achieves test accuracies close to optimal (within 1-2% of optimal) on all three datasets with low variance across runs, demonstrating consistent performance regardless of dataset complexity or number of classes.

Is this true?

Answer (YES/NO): NO